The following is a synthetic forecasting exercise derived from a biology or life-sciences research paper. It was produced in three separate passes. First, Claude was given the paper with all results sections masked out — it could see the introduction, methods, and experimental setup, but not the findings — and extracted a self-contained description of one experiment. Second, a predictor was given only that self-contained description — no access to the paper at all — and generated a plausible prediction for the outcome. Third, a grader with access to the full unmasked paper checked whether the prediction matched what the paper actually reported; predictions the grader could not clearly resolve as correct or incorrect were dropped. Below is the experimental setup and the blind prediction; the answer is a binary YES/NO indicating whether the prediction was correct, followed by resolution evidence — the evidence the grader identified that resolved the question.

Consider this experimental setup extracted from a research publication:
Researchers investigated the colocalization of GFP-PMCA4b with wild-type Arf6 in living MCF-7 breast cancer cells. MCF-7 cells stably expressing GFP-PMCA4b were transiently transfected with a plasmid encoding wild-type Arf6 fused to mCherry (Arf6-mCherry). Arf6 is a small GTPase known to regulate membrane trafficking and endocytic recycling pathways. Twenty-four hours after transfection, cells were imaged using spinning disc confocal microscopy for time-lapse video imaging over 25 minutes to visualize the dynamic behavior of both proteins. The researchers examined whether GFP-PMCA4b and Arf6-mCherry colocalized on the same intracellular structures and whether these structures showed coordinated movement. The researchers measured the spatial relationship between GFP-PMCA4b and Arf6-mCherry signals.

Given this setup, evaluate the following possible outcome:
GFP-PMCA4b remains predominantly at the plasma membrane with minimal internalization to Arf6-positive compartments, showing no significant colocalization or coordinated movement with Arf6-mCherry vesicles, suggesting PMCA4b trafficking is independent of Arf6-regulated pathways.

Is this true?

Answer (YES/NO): NO